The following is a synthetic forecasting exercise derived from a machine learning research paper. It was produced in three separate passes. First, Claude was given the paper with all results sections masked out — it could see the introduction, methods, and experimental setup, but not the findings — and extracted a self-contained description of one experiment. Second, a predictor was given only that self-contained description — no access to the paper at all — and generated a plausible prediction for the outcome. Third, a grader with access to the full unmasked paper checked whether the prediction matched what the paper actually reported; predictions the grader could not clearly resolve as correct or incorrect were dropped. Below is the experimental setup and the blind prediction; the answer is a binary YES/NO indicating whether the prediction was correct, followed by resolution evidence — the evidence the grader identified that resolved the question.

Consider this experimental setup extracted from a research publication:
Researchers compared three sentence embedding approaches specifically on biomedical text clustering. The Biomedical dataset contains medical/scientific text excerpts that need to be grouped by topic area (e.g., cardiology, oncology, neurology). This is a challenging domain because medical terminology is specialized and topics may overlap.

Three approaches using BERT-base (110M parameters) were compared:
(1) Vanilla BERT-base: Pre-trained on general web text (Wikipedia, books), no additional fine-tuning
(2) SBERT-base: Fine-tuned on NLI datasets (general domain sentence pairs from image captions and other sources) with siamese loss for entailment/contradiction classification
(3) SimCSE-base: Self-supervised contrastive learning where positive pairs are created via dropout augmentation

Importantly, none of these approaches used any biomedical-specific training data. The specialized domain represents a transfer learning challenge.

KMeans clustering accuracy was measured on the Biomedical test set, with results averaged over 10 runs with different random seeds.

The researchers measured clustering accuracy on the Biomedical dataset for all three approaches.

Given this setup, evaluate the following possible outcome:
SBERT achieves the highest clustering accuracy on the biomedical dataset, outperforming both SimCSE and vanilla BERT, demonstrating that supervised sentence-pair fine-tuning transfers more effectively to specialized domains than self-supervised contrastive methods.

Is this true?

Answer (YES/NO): NO